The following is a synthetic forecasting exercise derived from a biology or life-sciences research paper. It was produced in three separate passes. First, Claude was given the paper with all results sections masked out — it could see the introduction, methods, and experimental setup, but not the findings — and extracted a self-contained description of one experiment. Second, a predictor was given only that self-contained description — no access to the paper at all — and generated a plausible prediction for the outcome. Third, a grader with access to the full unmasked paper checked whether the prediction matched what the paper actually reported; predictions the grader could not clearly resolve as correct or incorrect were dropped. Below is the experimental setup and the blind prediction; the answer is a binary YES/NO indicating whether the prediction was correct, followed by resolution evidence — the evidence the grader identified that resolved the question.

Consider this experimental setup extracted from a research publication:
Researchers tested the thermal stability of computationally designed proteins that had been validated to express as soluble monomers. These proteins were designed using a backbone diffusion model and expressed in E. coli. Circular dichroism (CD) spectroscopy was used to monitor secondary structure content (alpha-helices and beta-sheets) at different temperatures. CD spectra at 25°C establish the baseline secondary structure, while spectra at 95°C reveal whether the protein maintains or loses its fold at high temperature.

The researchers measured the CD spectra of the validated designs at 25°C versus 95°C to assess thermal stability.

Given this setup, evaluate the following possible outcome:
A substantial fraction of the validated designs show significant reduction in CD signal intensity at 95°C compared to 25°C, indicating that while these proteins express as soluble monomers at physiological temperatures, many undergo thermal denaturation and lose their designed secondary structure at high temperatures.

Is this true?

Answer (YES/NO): NO